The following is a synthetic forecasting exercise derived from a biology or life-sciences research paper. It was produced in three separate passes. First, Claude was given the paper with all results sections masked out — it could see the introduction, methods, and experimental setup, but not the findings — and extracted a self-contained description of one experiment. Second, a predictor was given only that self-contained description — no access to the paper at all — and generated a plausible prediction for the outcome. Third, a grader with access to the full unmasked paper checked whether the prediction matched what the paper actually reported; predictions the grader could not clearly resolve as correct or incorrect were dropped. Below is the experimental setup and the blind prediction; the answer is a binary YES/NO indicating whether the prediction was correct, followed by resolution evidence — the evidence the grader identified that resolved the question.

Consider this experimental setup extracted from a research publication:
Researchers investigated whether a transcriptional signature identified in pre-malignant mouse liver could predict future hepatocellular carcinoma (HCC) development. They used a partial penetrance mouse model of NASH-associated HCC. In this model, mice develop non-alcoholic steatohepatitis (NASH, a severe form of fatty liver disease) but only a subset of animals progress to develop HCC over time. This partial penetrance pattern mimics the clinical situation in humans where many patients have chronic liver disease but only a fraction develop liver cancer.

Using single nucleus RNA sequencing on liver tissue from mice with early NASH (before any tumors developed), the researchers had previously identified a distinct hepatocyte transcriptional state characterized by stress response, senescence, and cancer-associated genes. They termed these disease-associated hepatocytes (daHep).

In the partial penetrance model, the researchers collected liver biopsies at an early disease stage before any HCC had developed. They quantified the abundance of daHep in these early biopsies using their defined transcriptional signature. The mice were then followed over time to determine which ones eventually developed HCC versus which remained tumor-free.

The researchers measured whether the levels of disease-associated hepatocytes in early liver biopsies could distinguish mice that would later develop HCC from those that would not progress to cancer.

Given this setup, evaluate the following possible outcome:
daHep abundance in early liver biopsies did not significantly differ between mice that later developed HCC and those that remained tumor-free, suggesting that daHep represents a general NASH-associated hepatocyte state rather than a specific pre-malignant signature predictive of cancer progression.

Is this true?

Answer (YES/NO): NO